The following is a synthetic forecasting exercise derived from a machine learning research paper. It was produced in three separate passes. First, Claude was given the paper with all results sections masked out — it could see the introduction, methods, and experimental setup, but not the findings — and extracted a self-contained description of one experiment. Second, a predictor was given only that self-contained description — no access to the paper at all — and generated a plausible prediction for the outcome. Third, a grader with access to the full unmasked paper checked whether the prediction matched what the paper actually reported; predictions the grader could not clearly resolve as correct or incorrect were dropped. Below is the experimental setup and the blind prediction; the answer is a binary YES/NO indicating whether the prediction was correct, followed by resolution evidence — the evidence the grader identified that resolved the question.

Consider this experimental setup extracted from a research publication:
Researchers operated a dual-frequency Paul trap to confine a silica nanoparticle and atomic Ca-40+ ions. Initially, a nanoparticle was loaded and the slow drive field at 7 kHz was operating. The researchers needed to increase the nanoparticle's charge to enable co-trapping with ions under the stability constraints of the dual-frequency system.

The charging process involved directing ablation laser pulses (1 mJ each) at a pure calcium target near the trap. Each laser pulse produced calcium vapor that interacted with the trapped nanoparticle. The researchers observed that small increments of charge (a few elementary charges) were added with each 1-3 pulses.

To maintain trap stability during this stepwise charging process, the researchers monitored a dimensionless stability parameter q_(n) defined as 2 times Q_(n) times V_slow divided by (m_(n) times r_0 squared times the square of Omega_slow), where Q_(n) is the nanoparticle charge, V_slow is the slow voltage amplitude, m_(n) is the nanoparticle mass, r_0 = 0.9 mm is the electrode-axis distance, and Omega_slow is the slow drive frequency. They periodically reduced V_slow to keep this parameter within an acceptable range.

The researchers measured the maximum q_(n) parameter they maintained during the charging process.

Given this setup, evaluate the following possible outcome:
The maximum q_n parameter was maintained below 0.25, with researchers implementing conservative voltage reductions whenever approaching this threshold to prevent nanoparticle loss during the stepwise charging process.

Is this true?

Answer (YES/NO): NO